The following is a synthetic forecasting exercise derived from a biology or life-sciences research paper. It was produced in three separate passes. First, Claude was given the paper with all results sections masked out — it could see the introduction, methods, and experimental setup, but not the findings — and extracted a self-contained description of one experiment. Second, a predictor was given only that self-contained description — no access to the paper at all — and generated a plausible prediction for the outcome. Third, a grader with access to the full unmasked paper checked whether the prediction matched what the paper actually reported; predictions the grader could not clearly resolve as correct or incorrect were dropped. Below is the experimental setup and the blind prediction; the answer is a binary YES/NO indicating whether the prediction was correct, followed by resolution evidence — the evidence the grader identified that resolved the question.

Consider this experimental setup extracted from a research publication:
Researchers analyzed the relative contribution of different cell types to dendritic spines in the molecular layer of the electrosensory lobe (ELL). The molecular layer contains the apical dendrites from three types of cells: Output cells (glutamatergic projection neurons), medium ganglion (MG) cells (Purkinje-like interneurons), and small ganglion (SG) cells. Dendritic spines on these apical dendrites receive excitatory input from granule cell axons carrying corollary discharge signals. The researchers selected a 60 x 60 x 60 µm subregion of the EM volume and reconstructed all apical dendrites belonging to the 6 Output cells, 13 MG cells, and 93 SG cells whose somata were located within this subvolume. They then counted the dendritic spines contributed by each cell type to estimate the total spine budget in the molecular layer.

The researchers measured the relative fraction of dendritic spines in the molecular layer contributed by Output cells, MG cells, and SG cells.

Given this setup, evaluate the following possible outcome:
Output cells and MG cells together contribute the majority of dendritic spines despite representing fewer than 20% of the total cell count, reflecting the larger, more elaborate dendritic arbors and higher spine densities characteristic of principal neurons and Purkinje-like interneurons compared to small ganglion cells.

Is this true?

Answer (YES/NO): YES